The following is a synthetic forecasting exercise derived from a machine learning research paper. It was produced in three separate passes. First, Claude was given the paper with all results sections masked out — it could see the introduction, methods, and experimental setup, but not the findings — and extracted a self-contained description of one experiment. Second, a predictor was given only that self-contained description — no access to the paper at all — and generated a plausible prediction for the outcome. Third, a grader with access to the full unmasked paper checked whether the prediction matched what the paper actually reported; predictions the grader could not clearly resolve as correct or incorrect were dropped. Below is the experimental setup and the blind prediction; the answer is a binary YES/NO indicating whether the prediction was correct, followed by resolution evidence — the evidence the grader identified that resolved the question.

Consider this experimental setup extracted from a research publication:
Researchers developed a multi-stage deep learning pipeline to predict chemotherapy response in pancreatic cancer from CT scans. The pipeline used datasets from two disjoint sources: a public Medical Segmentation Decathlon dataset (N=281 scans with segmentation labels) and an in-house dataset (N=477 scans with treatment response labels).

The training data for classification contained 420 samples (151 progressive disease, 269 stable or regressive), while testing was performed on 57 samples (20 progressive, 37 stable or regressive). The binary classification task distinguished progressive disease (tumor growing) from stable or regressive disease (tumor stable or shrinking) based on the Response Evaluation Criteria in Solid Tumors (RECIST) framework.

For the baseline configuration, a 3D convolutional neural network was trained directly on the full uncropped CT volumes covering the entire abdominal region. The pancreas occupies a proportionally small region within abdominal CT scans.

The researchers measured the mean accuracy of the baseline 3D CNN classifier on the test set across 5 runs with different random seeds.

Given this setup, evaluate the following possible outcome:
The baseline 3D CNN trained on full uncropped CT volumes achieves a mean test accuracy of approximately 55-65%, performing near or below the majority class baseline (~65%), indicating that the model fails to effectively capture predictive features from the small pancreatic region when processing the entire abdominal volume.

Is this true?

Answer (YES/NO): NO